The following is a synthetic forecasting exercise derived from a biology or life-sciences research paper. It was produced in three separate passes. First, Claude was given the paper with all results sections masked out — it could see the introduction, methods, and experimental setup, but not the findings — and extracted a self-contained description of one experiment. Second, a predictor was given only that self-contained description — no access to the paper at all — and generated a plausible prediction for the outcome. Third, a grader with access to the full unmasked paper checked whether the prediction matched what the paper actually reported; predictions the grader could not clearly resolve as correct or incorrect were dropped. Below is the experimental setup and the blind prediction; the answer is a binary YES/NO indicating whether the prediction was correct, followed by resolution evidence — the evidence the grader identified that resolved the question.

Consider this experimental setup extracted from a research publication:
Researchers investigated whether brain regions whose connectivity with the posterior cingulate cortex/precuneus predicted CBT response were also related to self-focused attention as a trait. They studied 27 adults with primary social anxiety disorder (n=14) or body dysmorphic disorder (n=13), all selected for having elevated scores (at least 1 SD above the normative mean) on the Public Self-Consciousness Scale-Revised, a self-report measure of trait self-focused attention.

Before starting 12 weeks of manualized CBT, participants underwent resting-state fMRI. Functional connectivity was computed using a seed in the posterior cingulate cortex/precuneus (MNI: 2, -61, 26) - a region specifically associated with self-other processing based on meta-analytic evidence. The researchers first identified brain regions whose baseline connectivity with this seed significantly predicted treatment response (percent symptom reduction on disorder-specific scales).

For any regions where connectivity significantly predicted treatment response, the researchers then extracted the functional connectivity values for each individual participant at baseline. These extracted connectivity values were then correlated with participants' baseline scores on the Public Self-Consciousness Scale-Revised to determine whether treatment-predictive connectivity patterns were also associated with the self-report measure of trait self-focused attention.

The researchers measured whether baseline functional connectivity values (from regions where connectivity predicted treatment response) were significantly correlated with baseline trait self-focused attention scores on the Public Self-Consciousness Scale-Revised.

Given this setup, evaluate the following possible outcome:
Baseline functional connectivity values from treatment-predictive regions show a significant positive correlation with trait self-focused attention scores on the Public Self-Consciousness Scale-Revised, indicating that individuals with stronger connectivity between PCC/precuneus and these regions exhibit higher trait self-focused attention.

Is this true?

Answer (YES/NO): NO